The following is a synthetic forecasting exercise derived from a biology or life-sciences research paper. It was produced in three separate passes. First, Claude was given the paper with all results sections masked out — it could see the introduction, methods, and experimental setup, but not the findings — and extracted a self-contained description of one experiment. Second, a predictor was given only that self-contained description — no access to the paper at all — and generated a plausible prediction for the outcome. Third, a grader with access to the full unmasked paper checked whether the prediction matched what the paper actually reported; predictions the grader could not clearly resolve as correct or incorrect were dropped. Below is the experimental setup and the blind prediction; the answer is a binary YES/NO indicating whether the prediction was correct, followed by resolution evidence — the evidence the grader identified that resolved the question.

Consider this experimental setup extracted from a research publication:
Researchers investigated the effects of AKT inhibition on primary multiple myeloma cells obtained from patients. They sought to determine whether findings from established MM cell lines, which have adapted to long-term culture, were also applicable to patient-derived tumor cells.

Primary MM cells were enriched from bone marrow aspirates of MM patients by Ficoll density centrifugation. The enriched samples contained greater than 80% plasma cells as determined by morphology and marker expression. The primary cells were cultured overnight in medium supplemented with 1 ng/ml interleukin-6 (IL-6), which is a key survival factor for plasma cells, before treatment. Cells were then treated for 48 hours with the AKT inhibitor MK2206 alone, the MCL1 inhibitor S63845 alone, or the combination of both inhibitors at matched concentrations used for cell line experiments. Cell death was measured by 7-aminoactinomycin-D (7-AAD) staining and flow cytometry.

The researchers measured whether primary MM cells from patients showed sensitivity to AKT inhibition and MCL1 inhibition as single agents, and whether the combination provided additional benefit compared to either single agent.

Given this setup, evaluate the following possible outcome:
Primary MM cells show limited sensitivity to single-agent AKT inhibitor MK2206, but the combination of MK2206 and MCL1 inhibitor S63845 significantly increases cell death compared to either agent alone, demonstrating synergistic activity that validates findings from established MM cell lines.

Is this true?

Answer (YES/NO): NO